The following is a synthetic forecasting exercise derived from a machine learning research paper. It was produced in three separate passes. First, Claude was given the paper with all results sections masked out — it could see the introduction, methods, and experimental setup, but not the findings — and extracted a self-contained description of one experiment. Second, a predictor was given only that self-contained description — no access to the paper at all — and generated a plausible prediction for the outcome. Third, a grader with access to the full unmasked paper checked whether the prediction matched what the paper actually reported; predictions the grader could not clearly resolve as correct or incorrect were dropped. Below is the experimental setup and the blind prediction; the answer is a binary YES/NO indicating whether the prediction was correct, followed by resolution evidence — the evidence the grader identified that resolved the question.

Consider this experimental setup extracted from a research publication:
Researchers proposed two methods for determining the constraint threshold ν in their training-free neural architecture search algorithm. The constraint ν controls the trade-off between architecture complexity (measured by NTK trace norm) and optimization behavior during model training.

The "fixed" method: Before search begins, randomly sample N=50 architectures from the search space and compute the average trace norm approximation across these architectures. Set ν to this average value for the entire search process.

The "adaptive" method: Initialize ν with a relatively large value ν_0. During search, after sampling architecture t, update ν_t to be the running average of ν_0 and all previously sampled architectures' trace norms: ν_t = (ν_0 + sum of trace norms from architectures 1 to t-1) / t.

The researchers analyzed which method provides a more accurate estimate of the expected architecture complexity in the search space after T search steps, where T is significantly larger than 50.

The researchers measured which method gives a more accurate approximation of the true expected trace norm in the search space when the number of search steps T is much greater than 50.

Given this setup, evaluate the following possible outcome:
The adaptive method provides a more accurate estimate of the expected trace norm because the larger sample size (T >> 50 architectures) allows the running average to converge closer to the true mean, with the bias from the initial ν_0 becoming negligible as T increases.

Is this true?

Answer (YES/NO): YES